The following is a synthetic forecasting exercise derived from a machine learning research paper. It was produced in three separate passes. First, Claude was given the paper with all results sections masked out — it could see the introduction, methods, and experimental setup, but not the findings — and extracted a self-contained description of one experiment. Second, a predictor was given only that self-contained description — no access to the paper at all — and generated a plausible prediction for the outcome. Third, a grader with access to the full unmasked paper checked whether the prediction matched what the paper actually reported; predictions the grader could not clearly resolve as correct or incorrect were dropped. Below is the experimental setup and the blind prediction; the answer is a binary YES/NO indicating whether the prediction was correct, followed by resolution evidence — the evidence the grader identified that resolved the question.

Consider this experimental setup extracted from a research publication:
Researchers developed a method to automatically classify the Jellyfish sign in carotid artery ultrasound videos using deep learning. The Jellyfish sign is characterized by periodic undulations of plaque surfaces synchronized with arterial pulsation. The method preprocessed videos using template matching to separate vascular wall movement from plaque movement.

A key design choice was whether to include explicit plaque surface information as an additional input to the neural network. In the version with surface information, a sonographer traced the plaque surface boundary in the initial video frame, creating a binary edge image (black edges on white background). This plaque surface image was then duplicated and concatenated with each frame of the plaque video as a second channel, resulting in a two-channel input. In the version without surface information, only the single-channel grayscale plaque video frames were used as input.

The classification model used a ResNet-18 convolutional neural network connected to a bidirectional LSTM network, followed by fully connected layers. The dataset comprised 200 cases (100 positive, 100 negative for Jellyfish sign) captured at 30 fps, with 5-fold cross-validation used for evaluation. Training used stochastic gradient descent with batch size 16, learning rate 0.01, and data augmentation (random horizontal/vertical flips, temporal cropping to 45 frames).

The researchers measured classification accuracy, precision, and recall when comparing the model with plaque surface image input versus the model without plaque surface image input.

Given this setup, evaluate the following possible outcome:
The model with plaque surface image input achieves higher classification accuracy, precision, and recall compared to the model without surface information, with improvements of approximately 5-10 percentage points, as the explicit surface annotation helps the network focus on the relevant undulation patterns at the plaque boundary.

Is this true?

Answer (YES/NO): NO